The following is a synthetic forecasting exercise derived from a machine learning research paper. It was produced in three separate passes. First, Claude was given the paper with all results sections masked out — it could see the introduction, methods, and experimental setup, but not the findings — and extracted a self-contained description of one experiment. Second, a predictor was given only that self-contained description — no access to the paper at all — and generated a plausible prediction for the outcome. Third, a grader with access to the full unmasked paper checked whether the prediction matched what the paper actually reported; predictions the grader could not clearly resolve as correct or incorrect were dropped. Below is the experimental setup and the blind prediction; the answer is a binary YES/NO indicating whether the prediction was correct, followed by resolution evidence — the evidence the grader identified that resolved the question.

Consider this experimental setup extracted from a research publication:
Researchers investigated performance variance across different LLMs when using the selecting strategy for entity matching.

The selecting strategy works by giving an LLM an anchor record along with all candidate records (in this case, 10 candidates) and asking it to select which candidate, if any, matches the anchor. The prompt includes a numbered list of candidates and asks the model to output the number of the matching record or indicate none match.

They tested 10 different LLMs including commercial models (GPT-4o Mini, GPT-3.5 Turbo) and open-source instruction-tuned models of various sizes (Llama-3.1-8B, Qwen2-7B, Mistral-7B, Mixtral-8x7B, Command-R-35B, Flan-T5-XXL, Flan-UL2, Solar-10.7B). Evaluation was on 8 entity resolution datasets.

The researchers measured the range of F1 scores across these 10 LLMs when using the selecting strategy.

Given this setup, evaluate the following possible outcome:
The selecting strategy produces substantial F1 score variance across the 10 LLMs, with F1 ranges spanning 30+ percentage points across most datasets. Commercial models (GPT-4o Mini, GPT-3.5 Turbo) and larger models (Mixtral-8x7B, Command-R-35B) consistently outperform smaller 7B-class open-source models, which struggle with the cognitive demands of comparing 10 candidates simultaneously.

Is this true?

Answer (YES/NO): NO